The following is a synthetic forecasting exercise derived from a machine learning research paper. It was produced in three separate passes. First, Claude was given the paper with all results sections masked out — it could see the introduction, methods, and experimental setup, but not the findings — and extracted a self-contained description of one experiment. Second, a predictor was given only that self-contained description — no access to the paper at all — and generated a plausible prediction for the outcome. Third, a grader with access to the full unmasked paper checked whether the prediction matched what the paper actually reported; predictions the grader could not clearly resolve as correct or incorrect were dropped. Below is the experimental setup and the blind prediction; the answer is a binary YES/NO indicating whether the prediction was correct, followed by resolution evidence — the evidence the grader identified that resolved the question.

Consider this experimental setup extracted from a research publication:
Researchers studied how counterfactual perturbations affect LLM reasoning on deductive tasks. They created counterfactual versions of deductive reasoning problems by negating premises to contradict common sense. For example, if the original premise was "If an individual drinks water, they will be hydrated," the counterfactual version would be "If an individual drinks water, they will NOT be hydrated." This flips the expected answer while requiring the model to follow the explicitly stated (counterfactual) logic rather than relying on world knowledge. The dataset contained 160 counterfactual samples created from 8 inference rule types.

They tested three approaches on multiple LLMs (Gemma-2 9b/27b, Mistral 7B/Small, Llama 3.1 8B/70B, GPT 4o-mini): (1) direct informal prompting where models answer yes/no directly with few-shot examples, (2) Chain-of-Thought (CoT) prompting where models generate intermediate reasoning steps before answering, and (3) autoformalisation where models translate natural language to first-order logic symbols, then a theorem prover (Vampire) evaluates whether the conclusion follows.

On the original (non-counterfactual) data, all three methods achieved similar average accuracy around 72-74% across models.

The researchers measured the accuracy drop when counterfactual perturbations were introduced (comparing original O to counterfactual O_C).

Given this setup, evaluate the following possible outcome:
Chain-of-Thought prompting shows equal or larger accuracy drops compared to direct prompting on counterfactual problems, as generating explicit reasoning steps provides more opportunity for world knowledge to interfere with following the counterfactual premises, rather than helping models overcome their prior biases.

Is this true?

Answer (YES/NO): NO